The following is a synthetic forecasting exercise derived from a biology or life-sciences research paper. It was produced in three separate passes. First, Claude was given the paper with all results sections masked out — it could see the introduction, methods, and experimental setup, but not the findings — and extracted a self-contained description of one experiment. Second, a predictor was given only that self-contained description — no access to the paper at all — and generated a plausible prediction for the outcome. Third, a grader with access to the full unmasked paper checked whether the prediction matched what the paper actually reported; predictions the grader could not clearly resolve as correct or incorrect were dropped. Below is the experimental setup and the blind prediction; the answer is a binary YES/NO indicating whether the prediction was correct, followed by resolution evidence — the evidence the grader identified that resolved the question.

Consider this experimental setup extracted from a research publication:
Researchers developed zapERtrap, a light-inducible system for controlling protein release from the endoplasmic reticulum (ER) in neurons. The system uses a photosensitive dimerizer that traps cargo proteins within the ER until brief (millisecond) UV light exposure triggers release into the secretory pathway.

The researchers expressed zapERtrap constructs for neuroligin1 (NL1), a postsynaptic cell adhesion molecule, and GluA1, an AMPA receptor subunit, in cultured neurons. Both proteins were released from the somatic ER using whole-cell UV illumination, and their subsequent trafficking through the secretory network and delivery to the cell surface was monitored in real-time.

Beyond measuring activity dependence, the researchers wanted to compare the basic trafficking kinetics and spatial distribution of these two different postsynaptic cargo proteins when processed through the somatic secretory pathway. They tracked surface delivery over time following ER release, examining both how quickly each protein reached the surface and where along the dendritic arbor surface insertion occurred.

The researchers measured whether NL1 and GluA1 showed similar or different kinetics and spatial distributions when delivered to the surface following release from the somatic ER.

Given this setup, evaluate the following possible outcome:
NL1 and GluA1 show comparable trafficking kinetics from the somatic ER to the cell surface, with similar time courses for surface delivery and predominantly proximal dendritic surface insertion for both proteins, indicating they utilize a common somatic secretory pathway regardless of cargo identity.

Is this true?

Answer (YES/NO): NO